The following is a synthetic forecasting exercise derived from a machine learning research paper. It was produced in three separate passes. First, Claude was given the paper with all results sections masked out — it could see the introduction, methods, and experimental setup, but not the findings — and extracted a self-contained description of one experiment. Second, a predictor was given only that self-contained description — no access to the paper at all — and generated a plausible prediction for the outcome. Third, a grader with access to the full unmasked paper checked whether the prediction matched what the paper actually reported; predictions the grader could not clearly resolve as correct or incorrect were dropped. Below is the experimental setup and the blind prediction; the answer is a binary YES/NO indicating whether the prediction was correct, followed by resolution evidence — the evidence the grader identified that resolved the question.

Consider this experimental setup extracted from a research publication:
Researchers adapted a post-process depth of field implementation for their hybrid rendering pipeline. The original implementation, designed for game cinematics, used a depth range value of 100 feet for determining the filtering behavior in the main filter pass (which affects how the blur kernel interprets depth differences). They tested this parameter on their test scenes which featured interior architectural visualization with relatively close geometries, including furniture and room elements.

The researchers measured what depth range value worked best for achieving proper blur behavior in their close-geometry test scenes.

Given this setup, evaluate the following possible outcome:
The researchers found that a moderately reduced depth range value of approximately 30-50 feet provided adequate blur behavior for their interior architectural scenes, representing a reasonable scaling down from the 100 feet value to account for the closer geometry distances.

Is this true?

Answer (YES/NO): NO